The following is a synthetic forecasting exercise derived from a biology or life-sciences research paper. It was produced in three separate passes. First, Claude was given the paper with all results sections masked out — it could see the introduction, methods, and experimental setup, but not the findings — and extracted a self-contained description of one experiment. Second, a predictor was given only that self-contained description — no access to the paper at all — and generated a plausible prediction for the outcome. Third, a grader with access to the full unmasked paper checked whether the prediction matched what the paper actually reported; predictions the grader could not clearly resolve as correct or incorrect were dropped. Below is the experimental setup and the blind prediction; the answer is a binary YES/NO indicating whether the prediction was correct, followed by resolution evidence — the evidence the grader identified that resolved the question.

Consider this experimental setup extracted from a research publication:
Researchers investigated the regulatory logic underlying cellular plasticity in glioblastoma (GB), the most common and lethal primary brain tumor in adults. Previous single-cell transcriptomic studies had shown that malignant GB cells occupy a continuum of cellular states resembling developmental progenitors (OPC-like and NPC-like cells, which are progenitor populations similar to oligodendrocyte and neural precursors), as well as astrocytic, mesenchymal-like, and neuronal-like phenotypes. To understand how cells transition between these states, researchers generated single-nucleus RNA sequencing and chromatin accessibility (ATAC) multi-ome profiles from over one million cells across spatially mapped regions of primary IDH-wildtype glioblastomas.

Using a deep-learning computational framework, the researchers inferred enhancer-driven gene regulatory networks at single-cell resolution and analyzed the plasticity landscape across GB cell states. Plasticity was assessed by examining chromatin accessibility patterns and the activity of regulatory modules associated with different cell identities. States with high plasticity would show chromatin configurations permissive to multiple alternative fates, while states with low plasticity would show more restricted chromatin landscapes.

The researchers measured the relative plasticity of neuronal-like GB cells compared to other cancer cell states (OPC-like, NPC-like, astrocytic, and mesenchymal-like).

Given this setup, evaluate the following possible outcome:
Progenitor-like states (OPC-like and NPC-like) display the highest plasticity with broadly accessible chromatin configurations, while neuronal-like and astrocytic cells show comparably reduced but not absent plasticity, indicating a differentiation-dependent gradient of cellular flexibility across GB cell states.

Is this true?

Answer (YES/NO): NO